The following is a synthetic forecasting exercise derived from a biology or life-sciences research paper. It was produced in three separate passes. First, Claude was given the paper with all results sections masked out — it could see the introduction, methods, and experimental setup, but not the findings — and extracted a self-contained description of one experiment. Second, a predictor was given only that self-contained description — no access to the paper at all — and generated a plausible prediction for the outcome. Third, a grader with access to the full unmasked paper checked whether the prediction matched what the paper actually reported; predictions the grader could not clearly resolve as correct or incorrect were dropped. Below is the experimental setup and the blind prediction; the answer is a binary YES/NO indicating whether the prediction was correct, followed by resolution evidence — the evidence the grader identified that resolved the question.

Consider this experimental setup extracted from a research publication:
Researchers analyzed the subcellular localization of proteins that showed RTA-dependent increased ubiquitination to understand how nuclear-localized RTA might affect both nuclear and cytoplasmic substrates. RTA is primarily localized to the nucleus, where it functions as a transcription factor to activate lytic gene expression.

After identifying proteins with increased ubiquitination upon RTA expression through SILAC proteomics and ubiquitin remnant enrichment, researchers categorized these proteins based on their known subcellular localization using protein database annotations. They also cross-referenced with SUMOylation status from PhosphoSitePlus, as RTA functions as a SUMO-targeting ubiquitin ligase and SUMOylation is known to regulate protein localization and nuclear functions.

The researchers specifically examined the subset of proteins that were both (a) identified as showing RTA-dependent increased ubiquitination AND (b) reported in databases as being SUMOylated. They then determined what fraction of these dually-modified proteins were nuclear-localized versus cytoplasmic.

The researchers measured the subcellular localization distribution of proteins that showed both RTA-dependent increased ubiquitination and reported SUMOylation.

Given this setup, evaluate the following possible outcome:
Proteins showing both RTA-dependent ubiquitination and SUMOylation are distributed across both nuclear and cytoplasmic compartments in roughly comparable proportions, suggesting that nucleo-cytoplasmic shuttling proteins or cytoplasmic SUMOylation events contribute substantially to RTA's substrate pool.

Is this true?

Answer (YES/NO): NO